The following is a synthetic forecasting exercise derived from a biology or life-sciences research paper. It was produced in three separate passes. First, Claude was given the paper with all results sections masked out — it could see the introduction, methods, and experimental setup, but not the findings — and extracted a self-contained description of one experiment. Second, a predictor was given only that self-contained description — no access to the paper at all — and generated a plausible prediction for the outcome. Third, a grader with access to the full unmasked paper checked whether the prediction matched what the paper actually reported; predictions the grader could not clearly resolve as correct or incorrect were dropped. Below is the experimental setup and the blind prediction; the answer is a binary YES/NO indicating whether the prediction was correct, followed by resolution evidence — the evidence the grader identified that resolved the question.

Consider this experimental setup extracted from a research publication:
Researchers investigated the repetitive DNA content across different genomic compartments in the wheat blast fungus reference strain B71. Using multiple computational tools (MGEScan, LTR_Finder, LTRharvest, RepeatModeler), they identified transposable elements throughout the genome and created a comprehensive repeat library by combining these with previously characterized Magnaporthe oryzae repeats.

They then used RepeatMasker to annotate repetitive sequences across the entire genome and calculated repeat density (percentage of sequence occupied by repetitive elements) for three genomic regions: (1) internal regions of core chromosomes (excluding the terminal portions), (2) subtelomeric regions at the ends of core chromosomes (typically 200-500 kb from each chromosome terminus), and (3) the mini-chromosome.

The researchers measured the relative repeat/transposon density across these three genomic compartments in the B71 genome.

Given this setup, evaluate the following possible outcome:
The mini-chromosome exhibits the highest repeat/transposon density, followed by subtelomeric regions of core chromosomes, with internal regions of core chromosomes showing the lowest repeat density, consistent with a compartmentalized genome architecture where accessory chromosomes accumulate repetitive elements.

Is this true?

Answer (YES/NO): YES